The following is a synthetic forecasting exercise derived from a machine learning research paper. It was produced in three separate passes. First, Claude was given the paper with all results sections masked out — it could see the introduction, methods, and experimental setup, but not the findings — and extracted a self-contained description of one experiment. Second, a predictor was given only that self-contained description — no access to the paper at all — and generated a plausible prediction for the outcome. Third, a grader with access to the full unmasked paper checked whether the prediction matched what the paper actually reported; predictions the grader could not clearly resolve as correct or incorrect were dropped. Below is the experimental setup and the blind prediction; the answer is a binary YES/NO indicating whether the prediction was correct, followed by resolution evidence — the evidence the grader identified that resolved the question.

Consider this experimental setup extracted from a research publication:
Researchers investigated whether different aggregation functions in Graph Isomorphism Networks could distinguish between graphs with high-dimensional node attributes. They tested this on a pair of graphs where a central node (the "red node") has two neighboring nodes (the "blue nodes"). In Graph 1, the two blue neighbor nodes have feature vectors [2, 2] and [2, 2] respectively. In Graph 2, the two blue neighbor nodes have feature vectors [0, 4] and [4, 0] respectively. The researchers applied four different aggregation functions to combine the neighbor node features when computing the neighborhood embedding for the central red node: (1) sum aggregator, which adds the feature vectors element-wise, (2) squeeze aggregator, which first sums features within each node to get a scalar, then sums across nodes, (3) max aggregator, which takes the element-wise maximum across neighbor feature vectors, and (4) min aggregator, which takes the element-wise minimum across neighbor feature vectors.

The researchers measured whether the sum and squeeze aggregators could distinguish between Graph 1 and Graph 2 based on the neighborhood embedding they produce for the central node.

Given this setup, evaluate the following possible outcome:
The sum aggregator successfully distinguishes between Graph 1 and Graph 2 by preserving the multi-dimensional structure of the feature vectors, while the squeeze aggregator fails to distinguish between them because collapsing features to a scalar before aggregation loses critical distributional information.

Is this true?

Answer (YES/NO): NO